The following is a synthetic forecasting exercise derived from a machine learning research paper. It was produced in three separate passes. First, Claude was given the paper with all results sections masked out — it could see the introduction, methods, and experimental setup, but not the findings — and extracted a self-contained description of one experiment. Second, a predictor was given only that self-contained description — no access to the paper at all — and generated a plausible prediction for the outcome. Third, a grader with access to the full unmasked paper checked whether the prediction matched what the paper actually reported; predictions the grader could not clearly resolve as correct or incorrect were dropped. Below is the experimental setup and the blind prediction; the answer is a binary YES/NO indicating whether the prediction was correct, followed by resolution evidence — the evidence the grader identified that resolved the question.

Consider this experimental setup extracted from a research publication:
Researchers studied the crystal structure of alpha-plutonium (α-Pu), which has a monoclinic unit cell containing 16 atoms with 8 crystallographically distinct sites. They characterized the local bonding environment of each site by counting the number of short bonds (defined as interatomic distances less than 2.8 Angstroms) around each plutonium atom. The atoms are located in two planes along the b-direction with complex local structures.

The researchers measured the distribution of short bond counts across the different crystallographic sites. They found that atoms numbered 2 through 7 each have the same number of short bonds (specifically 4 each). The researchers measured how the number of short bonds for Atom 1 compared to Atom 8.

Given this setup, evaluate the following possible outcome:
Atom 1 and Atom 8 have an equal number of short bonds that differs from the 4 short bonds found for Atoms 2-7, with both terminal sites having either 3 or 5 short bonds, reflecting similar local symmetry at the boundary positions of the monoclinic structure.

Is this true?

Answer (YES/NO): NO